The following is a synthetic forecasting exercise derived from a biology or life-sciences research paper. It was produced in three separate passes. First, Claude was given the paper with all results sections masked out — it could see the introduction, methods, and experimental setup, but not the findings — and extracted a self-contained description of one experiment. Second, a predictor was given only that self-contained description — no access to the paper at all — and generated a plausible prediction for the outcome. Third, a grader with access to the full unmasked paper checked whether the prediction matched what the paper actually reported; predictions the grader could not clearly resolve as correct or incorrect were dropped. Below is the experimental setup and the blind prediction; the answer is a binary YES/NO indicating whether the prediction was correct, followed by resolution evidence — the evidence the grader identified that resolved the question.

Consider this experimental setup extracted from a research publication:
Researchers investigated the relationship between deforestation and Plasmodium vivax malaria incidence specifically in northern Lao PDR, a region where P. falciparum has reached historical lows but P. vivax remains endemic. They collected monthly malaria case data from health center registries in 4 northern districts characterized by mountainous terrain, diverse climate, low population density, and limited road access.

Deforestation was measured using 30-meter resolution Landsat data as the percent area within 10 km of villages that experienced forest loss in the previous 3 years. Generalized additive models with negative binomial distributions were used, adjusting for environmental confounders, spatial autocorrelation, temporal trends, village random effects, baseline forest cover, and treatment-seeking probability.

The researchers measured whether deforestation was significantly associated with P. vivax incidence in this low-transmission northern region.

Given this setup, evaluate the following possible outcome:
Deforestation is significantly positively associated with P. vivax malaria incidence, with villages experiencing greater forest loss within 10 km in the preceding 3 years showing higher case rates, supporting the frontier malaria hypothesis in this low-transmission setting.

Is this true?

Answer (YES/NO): NO